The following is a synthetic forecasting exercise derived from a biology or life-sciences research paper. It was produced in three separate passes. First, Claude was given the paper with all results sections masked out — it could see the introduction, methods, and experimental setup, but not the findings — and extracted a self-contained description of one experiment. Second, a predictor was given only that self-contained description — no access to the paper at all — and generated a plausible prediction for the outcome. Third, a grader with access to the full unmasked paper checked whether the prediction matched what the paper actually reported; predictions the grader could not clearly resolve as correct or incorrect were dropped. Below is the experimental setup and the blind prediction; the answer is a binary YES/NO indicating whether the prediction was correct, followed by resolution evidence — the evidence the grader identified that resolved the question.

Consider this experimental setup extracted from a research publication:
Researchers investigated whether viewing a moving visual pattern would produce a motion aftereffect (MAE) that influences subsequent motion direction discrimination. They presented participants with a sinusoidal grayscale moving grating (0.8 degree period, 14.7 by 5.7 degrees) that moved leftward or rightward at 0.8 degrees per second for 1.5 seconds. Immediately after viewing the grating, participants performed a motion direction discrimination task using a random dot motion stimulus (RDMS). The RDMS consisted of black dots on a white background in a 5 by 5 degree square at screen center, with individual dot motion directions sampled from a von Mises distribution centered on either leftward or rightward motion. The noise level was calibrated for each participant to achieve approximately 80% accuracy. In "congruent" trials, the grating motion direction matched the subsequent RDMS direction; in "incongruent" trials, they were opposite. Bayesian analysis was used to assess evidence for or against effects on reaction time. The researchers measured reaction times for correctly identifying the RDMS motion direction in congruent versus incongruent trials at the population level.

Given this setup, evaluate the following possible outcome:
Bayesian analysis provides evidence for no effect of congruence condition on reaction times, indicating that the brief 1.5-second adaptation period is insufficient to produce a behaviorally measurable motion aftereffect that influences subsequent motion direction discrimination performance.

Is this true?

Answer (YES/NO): NO